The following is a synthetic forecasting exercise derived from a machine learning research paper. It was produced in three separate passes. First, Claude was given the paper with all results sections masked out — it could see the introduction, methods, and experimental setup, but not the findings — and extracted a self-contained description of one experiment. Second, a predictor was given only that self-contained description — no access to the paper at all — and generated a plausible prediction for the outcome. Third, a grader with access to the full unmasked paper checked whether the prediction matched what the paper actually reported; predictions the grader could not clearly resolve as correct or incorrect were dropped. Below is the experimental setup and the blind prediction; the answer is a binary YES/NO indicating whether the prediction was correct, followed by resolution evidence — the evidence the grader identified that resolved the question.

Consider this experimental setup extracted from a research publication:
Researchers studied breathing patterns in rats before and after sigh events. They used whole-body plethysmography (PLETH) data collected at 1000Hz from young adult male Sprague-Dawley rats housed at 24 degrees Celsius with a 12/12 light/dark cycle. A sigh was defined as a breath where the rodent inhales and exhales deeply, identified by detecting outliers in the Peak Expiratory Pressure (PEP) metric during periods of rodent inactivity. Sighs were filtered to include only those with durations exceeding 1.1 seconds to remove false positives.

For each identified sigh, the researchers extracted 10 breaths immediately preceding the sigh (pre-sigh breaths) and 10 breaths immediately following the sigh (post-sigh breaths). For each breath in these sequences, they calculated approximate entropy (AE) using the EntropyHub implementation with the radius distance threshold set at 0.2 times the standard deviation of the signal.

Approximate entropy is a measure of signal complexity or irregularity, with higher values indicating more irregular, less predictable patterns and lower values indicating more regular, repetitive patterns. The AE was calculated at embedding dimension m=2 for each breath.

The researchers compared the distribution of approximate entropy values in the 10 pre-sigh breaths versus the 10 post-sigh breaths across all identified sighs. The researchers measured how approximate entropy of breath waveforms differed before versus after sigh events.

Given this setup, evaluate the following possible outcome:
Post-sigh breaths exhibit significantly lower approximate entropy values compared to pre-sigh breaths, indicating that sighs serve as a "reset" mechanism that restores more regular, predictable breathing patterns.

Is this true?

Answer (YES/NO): NO